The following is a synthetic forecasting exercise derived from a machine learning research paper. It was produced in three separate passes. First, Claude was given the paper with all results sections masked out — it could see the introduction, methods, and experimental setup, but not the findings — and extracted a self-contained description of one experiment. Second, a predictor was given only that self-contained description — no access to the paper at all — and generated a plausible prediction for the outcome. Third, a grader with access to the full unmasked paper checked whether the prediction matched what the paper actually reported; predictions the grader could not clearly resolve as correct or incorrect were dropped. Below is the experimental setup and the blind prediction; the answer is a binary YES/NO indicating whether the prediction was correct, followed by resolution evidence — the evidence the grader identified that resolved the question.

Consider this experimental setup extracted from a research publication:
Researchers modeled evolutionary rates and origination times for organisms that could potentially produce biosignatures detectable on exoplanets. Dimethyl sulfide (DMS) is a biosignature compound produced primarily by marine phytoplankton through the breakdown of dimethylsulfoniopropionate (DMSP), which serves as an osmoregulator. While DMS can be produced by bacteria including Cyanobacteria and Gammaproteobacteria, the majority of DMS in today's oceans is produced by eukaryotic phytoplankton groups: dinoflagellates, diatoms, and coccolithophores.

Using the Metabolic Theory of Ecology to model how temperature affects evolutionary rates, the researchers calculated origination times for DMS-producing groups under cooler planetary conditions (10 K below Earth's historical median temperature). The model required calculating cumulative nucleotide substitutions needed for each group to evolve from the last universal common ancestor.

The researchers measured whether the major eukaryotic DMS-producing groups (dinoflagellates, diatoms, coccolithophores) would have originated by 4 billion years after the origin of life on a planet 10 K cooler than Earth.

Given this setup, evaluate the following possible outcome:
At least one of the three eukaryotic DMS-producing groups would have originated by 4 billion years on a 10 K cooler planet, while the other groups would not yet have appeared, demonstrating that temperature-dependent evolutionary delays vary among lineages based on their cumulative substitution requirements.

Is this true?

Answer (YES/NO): NO